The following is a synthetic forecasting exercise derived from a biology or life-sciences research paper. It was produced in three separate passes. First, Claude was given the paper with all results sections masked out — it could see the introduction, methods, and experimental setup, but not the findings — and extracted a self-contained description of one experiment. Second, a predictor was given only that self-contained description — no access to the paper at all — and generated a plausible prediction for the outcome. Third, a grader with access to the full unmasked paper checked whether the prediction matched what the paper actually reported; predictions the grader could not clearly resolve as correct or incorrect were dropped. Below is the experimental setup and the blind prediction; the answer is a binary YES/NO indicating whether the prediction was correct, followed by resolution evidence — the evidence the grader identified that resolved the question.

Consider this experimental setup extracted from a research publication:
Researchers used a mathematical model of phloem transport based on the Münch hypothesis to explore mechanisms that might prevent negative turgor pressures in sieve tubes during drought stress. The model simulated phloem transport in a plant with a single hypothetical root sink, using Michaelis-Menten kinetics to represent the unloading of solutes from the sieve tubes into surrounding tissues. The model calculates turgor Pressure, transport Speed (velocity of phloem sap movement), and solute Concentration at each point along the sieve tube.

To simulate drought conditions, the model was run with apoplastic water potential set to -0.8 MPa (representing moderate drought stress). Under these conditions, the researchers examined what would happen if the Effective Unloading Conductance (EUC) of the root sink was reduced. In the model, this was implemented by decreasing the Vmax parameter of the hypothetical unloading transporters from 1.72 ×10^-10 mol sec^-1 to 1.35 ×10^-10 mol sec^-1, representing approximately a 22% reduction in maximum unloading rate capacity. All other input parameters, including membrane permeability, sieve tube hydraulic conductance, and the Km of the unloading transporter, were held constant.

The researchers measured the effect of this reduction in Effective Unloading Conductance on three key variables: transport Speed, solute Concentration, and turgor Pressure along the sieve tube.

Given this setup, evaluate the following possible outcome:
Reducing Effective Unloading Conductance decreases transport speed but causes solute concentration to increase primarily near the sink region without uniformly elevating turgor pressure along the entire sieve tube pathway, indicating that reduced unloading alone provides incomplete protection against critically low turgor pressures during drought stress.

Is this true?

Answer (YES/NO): NO